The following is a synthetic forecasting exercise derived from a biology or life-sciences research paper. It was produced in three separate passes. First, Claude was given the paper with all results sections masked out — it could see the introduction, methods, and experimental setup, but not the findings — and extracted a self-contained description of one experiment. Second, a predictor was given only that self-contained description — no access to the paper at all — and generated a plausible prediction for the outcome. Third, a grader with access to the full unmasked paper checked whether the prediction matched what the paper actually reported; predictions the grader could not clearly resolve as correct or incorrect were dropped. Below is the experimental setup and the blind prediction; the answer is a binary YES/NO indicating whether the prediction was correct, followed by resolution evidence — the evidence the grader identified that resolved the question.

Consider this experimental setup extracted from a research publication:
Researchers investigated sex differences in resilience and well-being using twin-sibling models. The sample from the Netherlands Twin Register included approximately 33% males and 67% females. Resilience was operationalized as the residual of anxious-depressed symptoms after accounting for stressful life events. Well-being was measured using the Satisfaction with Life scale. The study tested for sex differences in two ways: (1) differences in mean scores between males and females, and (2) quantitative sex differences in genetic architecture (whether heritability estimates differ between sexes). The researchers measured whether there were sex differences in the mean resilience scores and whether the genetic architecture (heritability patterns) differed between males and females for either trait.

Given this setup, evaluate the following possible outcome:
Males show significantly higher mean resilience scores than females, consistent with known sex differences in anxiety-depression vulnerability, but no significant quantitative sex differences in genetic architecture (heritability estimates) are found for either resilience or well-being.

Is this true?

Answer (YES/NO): NO